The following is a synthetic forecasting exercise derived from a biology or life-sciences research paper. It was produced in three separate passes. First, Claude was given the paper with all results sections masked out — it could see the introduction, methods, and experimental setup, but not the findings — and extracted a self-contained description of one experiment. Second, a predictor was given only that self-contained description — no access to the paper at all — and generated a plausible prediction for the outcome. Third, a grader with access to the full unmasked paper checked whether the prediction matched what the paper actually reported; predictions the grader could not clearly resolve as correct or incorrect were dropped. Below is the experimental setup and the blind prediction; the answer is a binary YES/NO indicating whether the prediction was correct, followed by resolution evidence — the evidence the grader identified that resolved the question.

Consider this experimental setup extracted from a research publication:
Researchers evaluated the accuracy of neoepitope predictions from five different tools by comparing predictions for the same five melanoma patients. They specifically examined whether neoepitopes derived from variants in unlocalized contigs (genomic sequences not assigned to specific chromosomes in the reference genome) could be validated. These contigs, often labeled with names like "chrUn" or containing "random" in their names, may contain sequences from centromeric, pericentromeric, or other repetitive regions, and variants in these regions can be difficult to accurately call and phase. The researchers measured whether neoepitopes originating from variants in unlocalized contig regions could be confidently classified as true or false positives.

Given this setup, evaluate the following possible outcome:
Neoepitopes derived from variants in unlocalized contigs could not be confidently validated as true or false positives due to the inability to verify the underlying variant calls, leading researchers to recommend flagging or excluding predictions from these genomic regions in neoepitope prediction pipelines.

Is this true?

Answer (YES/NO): NO